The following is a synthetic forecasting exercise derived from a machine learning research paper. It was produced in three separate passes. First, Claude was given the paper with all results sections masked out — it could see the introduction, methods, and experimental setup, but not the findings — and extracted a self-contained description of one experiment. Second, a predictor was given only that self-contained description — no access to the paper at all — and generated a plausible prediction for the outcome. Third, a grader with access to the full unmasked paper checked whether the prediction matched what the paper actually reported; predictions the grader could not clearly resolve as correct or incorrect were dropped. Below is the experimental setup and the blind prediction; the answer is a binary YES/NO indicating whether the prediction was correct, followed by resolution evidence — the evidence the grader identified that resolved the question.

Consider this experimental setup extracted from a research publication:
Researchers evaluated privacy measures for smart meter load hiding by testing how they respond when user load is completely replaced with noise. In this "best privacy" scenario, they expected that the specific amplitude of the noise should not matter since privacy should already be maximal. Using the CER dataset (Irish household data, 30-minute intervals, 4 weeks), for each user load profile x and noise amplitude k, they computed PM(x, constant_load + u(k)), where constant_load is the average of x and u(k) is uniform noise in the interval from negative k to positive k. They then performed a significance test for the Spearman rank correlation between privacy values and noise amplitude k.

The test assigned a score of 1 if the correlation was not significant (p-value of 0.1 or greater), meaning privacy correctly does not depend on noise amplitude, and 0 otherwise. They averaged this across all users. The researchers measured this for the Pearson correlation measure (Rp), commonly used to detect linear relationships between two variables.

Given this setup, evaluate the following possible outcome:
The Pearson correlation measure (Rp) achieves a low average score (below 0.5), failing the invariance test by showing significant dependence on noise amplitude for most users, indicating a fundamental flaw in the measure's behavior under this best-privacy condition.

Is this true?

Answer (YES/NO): YES